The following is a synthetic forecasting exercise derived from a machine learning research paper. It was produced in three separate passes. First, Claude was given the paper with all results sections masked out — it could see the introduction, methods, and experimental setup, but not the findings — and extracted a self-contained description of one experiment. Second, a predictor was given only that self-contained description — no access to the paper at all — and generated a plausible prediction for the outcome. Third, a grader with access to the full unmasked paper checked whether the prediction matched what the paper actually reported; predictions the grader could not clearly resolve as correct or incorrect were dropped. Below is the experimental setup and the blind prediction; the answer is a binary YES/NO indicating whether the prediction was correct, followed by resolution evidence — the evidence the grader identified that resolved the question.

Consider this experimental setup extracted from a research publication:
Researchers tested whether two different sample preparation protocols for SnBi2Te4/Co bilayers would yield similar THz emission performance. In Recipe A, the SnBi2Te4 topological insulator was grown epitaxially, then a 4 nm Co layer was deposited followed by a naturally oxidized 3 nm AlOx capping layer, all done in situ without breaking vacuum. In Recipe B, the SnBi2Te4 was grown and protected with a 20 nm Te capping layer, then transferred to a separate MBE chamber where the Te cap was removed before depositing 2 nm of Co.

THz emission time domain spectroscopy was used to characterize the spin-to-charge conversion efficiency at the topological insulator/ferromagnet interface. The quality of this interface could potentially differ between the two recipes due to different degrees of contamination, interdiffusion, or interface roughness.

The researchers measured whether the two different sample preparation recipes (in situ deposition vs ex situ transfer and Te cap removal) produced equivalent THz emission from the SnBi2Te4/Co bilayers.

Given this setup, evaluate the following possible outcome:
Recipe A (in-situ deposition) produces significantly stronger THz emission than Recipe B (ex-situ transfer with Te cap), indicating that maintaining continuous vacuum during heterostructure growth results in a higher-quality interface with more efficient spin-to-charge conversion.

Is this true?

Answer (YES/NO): NO